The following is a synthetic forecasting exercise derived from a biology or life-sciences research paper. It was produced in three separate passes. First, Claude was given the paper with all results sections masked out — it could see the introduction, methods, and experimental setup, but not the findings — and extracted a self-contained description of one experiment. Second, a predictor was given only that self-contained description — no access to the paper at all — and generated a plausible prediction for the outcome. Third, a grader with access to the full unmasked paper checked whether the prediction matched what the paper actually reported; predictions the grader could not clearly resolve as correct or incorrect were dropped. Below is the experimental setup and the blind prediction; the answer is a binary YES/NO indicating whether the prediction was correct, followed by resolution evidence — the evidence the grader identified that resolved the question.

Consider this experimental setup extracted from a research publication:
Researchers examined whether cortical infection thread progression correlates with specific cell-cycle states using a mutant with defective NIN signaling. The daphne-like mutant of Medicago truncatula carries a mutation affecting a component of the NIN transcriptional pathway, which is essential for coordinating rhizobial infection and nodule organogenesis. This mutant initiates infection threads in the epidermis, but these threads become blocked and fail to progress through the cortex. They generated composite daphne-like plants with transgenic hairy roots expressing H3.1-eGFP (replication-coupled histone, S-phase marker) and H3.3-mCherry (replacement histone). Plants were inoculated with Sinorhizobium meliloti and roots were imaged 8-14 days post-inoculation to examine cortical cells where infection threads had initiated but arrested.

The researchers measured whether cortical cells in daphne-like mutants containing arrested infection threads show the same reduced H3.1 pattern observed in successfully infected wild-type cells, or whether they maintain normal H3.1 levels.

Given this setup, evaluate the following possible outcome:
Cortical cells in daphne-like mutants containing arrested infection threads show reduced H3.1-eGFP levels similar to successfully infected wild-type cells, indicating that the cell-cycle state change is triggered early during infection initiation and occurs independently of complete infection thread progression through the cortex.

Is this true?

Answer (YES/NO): NO